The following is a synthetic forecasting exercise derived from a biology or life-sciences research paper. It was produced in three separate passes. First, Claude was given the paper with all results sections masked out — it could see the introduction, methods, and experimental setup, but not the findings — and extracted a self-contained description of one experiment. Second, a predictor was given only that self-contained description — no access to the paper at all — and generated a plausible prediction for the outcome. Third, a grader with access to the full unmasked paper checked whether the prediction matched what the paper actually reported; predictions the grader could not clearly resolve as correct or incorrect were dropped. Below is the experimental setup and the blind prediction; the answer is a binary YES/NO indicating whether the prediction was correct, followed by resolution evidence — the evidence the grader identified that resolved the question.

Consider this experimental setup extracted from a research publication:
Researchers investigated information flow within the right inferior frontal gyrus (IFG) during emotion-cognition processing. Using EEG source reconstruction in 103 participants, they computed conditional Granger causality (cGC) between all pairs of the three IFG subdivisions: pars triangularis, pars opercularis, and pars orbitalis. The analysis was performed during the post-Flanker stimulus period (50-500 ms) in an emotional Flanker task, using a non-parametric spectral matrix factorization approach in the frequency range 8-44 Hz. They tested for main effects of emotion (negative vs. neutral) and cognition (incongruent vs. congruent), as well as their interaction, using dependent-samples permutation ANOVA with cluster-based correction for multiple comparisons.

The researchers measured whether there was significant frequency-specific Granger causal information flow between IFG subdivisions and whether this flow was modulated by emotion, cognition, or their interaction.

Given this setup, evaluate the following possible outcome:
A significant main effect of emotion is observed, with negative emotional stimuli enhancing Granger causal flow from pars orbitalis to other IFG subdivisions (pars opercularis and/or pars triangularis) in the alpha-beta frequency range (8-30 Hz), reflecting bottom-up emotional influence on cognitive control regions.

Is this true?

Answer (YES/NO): NO